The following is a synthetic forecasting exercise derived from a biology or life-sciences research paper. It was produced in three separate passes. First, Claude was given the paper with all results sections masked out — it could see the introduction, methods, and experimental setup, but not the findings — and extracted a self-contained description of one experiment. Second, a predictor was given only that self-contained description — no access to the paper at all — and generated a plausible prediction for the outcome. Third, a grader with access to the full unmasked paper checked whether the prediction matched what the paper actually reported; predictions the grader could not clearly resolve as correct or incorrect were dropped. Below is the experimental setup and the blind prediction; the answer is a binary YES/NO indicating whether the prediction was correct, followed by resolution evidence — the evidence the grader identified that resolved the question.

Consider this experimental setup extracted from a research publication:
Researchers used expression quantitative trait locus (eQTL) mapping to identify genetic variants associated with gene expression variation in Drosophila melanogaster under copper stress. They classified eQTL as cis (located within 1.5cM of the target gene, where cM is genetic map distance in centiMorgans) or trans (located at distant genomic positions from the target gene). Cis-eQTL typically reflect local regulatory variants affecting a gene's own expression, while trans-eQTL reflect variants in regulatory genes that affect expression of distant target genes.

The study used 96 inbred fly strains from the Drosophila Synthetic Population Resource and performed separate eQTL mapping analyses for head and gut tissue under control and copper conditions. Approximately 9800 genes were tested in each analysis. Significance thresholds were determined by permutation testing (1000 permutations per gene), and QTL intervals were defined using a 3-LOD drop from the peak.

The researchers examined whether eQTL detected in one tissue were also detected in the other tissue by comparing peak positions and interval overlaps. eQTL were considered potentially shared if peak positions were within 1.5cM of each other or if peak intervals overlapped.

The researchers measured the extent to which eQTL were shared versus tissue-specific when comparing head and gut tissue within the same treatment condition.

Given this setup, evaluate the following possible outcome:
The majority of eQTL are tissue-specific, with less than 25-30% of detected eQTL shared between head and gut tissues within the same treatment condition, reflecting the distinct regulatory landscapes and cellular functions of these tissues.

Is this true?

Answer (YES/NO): NO